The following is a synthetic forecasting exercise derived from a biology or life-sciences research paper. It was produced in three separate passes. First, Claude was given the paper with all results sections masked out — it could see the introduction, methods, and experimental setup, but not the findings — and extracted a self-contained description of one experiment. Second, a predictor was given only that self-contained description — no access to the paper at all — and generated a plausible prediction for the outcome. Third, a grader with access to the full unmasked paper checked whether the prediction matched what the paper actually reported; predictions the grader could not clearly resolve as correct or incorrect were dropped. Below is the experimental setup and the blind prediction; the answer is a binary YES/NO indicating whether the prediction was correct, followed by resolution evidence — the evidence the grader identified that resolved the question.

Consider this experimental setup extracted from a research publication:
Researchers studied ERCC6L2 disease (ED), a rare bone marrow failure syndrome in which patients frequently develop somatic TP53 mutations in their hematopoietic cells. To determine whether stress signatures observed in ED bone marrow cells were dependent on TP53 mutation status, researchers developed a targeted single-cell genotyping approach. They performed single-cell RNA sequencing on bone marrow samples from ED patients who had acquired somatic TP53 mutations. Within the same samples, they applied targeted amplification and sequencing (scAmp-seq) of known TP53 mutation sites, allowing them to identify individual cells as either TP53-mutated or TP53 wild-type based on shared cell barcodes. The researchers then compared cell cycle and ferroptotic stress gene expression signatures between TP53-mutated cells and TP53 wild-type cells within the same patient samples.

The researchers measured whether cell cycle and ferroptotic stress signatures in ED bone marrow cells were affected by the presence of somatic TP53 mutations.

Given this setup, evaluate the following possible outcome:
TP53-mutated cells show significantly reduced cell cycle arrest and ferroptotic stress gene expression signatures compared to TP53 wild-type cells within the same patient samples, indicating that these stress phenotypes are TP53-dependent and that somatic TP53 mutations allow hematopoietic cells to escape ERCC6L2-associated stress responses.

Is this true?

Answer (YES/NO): NO